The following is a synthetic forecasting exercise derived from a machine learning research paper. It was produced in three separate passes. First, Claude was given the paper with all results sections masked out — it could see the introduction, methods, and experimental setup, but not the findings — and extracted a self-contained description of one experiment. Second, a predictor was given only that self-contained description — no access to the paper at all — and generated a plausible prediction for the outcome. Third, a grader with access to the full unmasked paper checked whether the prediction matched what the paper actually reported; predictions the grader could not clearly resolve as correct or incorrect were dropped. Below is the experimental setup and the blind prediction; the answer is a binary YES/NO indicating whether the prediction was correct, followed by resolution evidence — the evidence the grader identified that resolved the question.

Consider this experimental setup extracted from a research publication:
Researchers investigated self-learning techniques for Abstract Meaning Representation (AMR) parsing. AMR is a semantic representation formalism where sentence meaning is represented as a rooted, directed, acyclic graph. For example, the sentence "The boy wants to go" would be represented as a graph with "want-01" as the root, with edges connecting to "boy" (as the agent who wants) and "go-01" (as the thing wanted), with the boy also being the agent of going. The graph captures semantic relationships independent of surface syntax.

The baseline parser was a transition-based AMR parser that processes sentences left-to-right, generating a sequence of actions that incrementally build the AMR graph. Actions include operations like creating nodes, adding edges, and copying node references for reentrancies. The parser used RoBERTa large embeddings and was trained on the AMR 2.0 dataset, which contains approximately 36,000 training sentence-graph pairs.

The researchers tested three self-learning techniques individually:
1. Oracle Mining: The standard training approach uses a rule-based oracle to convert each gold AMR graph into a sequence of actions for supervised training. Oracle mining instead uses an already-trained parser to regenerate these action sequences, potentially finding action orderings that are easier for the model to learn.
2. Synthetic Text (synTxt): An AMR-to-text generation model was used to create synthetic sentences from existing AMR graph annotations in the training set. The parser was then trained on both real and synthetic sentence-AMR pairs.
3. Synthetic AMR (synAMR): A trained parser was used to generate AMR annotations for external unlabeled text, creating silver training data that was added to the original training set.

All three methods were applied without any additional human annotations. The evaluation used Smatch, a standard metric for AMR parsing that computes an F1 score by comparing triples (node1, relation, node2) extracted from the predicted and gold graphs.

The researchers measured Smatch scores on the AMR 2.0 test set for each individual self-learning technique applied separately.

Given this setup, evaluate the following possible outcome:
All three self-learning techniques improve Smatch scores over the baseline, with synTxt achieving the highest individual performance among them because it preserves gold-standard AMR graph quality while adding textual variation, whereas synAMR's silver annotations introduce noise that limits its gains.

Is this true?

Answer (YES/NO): NO